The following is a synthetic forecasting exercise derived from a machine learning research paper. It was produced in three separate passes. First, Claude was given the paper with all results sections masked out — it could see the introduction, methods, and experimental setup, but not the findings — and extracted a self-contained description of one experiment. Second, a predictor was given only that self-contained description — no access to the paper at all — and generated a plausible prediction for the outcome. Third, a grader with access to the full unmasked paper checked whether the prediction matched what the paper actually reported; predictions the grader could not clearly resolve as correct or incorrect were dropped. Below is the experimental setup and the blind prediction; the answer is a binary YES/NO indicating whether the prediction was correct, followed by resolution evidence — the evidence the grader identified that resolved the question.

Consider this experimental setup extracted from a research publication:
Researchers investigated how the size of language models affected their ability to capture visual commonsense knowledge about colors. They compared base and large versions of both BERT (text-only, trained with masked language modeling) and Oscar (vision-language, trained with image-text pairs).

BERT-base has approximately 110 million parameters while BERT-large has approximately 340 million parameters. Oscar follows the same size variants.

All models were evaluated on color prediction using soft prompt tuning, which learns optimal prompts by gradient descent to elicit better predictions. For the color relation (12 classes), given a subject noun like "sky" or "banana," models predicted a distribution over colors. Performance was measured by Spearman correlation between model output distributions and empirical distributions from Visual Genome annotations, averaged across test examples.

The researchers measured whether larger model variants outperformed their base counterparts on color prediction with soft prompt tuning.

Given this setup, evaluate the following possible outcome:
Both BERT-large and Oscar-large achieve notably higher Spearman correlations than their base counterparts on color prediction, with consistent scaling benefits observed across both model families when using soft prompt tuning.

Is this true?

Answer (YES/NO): NO